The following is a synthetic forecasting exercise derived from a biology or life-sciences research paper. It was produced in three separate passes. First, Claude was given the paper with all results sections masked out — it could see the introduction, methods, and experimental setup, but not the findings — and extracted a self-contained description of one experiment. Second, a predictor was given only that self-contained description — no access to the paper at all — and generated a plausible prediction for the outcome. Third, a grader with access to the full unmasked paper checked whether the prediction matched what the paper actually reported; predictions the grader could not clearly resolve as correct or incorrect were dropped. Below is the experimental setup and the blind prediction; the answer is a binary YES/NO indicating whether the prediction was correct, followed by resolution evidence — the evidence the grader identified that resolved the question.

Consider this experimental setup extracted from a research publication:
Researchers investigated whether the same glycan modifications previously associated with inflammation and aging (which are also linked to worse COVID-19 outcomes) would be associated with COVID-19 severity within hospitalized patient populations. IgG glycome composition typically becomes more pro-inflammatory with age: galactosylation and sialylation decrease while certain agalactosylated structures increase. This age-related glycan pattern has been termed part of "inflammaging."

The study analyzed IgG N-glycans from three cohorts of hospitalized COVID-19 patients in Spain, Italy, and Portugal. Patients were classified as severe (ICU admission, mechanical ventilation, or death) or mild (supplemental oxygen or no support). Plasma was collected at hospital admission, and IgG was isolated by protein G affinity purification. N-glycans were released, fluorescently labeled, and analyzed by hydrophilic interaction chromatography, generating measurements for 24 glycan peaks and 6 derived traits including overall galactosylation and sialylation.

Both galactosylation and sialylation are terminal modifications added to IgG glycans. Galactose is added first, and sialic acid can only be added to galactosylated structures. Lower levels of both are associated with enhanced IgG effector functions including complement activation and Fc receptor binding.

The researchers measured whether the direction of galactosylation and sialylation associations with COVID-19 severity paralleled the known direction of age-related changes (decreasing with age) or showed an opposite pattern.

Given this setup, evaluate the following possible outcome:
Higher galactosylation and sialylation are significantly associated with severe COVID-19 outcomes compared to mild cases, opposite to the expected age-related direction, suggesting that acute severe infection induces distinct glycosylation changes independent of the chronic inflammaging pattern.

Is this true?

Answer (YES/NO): NO